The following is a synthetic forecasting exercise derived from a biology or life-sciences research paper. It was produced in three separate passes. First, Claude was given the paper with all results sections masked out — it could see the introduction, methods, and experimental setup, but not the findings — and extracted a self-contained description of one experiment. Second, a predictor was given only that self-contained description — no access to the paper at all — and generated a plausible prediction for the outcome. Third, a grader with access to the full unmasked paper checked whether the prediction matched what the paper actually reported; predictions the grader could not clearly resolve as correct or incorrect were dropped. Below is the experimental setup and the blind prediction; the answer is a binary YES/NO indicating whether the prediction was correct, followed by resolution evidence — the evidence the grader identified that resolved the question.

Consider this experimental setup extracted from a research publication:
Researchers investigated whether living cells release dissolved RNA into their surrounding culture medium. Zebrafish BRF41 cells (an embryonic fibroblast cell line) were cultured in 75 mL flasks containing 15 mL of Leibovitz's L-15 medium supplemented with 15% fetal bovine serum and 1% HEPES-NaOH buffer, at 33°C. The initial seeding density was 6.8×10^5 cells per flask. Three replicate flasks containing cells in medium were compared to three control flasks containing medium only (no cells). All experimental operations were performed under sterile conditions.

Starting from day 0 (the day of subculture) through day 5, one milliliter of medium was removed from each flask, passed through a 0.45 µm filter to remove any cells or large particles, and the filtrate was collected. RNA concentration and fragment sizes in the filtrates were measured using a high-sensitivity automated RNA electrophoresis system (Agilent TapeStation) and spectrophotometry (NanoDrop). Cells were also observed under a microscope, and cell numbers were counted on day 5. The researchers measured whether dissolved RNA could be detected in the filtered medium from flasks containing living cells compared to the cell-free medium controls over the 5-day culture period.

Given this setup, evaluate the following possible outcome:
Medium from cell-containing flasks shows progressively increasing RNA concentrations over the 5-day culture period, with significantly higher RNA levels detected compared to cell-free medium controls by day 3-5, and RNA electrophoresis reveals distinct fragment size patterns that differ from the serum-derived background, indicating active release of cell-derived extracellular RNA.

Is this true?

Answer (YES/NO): NO